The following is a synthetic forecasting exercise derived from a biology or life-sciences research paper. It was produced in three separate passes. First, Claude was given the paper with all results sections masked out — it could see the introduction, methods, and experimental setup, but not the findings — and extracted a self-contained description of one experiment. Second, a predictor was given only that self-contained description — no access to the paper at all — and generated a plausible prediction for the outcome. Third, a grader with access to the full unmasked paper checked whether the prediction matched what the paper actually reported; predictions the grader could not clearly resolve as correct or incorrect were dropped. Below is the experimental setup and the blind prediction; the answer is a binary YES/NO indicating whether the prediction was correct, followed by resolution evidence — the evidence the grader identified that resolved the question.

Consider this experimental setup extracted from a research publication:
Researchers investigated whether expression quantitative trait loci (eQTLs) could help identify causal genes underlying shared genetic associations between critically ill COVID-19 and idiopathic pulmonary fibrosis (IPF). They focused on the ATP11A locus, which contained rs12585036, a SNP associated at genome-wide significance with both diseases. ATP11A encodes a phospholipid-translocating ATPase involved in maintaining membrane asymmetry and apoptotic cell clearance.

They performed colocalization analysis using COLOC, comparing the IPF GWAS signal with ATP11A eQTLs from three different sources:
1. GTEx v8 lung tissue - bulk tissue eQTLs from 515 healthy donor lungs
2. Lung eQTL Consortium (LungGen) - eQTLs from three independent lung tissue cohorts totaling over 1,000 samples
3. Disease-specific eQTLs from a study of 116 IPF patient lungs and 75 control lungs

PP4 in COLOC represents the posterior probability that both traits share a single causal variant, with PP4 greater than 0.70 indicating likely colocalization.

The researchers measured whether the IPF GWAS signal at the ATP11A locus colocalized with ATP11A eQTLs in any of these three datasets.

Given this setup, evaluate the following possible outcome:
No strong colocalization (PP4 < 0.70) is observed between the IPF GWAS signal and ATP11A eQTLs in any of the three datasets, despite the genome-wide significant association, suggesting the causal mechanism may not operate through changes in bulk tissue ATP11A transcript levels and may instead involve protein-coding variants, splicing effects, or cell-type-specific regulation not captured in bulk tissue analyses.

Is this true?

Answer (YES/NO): NO